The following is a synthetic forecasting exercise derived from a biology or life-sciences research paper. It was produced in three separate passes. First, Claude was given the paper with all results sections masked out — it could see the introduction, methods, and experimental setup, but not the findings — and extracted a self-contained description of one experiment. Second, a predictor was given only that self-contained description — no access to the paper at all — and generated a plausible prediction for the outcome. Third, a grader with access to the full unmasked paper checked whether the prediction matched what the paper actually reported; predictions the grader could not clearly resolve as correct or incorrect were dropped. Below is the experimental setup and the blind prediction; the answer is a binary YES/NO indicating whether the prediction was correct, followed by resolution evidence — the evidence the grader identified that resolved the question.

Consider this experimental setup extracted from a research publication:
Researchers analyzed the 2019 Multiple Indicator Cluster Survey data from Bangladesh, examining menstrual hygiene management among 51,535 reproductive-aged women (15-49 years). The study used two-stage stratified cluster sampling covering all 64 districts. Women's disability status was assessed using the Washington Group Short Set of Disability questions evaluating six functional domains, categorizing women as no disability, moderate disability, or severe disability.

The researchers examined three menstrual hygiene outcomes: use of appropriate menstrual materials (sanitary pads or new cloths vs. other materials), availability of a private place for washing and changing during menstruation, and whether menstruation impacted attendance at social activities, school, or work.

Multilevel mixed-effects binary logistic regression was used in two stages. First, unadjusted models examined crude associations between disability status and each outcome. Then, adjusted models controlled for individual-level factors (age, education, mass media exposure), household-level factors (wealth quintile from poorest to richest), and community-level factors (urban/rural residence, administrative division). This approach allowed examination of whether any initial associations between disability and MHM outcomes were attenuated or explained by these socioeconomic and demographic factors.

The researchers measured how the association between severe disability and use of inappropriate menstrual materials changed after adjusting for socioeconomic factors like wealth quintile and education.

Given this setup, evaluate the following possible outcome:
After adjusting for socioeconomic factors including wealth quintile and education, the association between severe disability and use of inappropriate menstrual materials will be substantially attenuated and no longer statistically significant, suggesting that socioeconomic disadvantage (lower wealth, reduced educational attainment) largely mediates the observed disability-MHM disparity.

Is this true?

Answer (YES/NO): NO